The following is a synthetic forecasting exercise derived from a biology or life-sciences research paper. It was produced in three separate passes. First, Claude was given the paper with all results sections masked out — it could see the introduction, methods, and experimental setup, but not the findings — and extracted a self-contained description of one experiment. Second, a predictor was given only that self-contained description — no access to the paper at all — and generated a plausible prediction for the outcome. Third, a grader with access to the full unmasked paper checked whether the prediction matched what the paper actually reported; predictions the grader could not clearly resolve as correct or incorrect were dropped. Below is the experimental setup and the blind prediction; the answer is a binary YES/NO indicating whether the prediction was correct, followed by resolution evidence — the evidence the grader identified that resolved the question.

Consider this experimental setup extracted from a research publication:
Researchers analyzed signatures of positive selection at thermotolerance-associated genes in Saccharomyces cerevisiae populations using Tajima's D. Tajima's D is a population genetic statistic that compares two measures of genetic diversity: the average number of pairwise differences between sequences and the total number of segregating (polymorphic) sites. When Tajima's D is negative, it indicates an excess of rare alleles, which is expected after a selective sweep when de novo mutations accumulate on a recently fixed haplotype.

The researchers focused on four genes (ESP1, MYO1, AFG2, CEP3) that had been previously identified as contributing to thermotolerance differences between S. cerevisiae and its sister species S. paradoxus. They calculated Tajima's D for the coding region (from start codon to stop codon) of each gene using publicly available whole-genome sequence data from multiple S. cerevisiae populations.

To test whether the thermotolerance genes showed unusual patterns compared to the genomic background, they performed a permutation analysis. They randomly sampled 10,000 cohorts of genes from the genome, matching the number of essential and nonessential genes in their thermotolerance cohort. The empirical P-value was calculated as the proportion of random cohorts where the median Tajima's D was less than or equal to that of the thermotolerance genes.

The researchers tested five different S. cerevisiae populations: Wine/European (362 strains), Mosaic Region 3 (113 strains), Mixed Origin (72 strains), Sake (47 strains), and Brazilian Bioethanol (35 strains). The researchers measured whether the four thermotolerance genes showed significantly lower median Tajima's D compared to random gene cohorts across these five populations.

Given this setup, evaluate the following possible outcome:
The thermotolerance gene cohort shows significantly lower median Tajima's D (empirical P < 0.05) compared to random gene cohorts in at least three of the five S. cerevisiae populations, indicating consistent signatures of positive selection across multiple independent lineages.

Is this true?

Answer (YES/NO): NO